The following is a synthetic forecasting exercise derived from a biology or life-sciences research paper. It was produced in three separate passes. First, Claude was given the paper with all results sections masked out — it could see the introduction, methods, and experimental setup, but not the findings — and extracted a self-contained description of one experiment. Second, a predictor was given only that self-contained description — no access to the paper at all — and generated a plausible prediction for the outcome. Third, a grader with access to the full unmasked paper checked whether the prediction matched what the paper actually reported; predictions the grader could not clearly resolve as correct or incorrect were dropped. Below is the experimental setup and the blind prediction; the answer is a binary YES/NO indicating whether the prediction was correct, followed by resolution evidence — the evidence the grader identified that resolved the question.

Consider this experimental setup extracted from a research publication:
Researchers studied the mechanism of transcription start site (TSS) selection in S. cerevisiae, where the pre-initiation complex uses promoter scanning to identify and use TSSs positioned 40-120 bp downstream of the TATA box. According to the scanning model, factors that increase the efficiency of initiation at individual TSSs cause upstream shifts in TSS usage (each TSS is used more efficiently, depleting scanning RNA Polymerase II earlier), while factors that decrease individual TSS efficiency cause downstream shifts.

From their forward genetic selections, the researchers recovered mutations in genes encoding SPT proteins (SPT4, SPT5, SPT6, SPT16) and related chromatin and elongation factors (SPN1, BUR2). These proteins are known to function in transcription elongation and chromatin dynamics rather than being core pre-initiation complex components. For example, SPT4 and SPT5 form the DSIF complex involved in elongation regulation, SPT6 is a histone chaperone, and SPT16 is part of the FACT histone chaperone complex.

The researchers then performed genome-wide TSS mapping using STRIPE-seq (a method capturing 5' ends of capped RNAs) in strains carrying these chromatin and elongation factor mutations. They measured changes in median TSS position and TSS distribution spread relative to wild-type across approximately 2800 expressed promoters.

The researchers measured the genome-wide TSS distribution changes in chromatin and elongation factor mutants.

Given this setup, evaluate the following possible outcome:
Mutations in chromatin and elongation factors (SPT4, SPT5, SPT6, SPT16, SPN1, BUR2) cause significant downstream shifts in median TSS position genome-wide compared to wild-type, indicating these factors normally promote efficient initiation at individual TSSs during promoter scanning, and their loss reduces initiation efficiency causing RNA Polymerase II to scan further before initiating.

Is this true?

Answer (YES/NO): NO